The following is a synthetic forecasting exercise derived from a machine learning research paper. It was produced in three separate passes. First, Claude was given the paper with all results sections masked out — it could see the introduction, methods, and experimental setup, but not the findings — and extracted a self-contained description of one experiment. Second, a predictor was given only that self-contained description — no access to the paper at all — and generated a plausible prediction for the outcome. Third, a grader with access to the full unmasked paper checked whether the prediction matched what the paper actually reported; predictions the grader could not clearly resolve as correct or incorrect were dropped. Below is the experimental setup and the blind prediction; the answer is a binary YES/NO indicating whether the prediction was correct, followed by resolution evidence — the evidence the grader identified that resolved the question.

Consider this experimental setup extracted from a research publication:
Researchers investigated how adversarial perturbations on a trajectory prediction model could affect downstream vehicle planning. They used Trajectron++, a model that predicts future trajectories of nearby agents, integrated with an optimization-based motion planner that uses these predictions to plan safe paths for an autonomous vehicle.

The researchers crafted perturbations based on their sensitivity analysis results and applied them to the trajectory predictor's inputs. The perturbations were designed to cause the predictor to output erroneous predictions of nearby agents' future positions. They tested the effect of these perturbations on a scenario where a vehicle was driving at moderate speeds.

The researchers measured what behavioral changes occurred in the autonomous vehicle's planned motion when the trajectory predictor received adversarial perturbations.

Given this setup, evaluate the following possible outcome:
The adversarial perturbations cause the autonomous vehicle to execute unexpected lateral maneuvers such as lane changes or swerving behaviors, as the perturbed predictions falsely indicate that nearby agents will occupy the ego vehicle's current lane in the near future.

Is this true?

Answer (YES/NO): NO